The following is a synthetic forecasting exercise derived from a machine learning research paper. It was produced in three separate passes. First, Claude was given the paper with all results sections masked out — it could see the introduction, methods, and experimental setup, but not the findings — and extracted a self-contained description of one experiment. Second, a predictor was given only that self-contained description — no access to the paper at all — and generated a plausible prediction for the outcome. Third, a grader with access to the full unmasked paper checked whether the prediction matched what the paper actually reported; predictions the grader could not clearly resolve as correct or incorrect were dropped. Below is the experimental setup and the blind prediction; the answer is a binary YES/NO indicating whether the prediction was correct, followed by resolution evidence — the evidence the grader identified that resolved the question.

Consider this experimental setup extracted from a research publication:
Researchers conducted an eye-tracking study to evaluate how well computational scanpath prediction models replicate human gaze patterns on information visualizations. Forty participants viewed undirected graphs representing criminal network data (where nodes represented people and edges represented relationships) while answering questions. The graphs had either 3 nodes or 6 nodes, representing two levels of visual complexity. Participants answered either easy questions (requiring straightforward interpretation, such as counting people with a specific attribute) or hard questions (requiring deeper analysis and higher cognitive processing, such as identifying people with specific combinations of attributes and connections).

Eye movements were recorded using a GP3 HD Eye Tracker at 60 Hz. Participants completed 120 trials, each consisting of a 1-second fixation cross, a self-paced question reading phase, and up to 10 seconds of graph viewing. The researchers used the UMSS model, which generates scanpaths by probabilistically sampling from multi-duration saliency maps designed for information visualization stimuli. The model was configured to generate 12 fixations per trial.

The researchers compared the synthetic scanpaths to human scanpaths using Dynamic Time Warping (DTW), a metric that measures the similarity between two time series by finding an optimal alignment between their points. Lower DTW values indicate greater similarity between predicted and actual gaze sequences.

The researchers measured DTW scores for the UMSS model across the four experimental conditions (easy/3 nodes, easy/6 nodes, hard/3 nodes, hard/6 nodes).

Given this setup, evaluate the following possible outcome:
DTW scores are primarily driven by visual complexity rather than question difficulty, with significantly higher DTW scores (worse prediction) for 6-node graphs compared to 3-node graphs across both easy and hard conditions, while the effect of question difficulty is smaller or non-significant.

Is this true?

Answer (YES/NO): NO